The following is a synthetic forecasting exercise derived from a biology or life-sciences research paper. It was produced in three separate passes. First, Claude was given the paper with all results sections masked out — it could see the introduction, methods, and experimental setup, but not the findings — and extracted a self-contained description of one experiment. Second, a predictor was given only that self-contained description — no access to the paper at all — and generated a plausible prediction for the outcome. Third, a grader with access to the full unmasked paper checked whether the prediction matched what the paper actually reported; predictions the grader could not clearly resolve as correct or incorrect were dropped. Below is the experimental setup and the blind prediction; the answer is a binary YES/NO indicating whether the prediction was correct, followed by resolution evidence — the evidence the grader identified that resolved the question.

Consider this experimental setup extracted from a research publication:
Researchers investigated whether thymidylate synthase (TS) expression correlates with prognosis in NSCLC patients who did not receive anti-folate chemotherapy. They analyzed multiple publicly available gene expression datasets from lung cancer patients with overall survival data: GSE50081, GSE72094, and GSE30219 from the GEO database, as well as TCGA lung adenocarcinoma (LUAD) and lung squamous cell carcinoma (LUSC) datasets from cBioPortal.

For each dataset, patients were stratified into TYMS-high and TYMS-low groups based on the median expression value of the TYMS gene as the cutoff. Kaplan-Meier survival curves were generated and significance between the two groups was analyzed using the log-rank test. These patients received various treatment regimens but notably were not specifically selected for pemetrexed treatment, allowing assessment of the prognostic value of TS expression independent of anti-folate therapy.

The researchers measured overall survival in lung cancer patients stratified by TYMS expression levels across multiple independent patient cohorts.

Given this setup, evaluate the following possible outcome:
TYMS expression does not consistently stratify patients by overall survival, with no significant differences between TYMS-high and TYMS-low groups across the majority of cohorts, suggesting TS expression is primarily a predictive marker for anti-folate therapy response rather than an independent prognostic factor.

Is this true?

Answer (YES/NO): NO